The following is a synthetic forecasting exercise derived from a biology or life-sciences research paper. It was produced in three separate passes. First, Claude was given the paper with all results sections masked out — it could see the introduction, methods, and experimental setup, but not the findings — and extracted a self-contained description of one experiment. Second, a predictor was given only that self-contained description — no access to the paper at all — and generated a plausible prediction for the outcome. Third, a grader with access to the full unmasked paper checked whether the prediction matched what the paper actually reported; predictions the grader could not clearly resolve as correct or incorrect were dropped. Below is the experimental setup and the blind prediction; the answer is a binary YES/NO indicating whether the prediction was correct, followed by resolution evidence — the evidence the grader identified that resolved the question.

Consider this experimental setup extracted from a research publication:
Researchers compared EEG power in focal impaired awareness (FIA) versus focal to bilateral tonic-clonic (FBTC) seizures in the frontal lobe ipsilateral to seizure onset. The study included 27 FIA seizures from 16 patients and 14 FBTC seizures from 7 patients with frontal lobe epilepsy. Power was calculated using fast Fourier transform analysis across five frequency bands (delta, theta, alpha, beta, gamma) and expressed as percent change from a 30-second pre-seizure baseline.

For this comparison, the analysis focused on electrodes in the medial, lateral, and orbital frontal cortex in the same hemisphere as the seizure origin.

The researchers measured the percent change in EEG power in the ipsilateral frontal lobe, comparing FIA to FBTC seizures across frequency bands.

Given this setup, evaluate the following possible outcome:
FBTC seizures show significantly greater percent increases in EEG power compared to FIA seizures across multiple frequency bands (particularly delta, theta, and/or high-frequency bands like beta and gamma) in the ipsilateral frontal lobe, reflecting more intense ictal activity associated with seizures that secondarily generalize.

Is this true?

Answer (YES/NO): YES